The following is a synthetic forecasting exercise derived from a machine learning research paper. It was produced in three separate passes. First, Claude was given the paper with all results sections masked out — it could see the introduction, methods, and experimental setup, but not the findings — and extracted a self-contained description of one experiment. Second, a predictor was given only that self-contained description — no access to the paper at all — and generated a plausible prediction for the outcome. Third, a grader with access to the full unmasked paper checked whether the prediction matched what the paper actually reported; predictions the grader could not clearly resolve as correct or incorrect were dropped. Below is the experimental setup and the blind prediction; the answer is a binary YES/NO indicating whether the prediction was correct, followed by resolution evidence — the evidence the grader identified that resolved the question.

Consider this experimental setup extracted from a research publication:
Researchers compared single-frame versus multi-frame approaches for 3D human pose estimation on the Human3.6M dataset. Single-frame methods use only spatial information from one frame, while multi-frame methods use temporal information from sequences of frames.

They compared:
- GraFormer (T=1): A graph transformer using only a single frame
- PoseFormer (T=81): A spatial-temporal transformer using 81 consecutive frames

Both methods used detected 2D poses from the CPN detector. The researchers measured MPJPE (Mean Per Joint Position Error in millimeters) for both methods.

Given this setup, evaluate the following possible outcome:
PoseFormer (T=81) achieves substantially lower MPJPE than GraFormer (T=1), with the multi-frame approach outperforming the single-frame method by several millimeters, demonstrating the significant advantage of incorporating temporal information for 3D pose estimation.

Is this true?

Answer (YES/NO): YES